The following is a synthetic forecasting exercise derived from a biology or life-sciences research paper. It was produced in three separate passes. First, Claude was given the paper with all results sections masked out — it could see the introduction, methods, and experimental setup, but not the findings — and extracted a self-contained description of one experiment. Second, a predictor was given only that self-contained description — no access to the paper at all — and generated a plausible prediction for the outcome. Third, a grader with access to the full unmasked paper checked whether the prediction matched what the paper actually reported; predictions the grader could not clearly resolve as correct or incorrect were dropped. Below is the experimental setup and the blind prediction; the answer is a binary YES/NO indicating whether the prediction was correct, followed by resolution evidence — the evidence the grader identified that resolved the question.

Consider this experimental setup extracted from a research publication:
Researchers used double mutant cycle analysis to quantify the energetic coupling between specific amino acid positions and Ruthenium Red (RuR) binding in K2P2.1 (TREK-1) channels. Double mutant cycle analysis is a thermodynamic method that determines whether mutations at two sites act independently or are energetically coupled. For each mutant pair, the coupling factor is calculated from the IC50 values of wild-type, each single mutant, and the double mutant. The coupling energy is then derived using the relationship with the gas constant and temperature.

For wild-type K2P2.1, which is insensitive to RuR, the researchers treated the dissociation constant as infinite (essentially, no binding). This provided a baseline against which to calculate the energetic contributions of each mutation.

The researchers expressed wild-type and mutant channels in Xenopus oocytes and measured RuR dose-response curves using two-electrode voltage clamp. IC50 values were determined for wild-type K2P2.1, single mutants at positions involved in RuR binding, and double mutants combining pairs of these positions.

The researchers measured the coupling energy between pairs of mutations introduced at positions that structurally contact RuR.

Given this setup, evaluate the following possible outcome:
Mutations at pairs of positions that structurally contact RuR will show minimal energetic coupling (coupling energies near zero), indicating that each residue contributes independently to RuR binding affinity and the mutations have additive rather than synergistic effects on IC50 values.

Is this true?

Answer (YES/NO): NO